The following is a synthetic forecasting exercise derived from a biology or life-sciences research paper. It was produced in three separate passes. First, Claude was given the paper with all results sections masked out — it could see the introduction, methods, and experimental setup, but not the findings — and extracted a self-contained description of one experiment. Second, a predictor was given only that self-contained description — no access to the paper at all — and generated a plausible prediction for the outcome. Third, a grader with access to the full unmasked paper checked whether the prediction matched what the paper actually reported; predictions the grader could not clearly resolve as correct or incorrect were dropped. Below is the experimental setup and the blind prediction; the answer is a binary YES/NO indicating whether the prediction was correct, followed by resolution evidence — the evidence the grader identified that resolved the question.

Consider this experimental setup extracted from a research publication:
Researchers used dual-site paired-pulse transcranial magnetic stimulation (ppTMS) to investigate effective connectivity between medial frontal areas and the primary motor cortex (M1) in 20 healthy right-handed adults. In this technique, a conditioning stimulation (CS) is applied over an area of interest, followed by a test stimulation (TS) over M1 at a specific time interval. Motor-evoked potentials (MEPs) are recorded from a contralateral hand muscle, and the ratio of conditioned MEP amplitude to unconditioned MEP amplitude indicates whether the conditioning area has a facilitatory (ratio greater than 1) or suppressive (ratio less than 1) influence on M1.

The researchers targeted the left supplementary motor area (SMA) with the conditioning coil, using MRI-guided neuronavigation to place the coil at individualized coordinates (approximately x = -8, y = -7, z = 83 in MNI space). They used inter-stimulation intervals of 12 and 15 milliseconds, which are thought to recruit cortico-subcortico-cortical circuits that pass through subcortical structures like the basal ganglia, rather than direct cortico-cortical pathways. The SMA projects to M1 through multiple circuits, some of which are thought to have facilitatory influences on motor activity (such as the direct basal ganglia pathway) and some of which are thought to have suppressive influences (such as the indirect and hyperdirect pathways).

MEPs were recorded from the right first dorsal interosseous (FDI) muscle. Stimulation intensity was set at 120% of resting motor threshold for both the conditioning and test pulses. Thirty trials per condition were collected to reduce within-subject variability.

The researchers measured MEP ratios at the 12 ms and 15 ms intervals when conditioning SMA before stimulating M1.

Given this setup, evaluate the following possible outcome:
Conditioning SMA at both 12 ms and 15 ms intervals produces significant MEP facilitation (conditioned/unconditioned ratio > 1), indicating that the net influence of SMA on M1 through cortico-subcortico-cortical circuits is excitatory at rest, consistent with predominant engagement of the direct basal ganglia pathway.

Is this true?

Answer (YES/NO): NO